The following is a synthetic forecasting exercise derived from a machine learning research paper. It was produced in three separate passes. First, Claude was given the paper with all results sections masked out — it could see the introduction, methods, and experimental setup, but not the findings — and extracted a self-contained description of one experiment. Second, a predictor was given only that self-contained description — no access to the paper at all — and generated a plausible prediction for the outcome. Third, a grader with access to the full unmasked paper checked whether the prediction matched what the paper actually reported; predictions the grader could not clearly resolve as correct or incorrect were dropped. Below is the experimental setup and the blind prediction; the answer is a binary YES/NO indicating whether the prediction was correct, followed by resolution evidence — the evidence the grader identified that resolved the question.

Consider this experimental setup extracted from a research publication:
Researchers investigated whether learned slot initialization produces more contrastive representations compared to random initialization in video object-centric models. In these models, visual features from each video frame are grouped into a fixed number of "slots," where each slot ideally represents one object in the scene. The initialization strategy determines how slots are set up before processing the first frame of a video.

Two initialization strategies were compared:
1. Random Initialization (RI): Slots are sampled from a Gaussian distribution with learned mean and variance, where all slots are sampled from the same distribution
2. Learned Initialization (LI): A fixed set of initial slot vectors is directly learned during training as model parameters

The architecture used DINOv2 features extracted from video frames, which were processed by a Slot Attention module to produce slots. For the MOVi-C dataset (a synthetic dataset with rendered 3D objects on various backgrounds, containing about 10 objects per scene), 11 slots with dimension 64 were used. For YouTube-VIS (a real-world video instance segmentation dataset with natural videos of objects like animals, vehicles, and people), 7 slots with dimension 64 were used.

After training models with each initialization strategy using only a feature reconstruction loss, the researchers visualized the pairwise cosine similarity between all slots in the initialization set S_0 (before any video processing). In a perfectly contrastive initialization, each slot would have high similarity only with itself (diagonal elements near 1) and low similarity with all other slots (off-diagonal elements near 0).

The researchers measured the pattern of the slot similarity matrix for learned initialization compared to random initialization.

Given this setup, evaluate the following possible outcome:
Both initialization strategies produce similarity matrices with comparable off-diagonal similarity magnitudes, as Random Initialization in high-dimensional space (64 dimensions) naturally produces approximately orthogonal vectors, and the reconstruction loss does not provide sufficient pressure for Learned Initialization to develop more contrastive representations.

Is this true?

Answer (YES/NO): NO